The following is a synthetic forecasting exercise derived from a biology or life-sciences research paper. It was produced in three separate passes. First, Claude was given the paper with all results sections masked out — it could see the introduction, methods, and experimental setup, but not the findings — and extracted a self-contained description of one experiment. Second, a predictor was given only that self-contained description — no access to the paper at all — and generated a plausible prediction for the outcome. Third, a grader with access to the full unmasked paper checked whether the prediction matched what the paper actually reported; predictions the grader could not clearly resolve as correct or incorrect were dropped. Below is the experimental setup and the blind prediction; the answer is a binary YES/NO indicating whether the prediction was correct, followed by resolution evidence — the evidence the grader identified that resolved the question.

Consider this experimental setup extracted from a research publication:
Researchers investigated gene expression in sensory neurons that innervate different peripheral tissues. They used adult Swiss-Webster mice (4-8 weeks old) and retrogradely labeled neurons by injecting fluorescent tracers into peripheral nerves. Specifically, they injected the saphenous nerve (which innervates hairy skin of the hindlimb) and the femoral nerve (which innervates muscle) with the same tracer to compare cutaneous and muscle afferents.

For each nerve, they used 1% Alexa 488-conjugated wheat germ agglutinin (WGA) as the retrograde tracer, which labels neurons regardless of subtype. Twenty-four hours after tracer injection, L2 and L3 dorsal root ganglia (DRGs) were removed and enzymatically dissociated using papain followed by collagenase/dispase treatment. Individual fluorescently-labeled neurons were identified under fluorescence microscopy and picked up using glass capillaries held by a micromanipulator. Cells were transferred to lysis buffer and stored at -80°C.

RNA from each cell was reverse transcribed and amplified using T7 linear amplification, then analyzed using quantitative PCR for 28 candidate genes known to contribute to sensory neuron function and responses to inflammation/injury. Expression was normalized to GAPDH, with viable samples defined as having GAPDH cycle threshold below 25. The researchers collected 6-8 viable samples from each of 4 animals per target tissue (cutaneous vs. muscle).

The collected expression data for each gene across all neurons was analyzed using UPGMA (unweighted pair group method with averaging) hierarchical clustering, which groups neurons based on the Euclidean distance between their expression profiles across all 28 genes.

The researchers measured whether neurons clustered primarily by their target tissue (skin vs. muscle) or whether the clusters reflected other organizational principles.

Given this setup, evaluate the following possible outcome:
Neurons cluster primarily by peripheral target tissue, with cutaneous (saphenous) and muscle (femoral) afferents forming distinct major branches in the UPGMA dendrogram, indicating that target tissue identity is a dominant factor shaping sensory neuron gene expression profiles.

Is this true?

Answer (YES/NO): NO